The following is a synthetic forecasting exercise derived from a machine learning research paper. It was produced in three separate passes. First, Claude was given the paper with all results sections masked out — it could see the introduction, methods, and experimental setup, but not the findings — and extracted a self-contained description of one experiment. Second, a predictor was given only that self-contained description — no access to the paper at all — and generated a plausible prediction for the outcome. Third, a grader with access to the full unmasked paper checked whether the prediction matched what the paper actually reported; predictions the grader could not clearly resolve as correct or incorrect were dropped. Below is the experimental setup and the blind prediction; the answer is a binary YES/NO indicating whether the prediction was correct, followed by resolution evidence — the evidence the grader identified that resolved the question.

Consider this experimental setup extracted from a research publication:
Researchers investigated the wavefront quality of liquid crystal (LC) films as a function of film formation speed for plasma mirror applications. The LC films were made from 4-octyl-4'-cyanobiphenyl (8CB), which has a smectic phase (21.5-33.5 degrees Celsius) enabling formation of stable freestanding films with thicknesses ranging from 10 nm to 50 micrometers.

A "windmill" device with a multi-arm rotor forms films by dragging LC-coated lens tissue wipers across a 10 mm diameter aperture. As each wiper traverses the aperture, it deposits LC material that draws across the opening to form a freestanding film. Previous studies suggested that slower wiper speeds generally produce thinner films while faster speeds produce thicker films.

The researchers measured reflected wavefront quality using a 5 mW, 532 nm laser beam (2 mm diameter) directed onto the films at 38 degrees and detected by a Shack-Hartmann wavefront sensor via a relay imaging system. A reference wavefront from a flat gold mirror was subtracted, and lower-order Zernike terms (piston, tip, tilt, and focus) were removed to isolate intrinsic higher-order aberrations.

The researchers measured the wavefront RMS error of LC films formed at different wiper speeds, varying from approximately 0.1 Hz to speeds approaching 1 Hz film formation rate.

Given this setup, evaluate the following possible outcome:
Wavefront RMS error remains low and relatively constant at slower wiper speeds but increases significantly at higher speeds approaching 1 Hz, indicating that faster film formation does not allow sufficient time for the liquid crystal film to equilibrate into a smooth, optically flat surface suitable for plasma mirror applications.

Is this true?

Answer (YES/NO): NO